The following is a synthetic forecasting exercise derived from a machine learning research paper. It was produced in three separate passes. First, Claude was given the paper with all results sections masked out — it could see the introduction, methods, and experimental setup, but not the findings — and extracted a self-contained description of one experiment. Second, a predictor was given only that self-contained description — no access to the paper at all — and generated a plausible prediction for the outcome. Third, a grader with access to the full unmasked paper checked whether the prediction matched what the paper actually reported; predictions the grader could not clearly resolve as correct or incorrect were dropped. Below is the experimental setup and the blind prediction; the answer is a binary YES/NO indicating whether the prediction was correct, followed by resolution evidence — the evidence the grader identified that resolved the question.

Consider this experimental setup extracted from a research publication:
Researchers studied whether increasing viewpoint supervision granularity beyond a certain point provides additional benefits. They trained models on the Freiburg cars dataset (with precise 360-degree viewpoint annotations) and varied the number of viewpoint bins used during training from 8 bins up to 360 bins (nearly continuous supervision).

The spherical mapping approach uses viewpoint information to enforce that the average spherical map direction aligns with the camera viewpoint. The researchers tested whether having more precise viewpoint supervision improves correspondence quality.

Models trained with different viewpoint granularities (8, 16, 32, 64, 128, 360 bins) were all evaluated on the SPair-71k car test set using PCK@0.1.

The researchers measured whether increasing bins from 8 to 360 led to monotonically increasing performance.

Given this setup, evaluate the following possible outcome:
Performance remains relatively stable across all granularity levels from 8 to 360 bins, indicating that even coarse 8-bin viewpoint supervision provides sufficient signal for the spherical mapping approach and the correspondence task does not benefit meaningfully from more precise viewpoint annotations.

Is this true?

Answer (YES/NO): YES